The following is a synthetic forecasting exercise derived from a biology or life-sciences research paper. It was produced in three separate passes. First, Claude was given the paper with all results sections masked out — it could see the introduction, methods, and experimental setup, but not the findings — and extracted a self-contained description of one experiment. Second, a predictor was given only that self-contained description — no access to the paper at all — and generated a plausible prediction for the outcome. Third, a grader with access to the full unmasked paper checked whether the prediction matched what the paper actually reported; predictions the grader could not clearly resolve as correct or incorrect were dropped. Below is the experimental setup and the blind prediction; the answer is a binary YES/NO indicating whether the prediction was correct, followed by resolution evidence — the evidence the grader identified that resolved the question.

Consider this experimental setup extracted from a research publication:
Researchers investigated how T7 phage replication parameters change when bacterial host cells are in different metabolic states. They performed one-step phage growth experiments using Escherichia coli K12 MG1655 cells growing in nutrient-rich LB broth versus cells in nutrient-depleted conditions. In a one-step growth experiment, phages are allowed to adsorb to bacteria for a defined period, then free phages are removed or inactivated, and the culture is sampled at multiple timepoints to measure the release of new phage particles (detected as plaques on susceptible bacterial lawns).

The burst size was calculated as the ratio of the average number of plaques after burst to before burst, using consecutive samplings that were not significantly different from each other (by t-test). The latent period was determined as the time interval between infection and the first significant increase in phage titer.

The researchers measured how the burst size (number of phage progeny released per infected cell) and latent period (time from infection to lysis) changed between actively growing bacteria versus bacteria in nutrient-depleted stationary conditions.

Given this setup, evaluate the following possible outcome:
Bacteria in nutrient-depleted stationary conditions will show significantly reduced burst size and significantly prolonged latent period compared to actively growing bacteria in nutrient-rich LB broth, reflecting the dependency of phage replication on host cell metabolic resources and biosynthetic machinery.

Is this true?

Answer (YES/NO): YES